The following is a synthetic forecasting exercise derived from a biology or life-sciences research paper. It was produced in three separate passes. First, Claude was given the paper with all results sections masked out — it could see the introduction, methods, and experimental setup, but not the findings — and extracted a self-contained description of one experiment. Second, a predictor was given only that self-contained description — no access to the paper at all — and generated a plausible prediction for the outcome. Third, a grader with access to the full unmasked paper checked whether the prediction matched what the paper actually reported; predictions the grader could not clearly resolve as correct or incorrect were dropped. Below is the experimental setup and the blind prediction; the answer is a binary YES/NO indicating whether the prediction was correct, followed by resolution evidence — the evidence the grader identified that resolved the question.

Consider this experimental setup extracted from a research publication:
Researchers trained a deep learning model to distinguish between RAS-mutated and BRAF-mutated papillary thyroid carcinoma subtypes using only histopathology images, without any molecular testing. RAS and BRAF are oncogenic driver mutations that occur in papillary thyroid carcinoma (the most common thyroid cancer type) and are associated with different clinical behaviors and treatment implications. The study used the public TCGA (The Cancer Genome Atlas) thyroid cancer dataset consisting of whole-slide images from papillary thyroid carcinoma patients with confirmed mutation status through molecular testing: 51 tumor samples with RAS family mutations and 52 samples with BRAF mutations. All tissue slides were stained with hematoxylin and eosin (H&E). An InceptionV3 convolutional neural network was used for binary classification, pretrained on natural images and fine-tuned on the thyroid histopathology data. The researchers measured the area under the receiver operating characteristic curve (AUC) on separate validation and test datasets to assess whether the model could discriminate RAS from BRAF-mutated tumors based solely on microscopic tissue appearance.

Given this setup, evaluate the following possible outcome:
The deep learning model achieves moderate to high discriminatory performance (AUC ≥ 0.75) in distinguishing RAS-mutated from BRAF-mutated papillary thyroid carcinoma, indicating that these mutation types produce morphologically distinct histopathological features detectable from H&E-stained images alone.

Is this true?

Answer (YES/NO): YES